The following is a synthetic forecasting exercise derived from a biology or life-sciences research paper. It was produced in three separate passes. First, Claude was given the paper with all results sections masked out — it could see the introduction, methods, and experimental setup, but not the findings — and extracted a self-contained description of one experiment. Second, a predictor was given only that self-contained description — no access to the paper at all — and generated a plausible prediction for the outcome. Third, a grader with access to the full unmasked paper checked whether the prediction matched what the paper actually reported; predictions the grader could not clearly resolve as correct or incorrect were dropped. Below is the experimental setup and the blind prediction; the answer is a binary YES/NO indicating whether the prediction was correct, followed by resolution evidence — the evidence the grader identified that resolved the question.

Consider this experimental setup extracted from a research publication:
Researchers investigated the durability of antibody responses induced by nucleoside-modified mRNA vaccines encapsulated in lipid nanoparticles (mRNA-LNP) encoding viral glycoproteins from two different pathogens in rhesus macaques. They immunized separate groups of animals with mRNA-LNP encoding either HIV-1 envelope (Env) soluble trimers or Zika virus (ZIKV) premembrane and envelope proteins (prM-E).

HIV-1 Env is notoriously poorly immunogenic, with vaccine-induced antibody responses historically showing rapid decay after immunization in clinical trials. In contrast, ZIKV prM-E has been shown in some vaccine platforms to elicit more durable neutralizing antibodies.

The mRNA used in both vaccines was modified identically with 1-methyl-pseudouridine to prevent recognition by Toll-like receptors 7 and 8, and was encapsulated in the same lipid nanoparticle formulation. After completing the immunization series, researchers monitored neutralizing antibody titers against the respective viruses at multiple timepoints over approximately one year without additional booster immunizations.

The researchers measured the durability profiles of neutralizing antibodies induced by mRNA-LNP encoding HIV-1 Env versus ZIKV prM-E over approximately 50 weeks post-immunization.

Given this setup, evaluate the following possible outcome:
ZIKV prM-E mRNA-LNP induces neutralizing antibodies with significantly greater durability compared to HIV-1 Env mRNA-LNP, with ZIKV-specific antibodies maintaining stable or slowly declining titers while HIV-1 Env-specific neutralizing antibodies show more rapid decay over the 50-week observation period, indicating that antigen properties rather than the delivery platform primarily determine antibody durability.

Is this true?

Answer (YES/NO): YES